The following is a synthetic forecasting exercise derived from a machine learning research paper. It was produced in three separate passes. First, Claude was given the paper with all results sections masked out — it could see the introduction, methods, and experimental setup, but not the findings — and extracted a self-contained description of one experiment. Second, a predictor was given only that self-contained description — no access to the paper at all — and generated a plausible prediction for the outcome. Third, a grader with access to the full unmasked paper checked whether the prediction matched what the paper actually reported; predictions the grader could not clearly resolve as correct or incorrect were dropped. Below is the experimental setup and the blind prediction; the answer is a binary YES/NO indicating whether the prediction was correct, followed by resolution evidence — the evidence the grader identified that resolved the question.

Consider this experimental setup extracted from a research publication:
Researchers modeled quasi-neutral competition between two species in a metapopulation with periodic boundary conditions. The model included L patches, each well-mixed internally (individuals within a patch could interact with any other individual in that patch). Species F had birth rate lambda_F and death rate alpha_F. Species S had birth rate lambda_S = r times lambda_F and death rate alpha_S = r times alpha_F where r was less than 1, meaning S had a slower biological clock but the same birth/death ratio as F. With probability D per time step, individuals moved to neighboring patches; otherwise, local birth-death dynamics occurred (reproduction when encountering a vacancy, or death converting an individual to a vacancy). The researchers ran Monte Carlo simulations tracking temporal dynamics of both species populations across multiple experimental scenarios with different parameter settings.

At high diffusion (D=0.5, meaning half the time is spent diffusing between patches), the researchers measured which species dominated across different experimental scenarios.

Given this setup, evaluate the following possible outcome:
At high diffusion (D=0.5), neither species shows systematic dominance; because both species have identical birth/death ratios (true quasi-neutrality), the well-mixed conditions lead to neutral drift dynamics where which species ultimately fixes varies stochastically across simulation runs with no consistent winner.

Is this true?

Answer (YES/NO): NO